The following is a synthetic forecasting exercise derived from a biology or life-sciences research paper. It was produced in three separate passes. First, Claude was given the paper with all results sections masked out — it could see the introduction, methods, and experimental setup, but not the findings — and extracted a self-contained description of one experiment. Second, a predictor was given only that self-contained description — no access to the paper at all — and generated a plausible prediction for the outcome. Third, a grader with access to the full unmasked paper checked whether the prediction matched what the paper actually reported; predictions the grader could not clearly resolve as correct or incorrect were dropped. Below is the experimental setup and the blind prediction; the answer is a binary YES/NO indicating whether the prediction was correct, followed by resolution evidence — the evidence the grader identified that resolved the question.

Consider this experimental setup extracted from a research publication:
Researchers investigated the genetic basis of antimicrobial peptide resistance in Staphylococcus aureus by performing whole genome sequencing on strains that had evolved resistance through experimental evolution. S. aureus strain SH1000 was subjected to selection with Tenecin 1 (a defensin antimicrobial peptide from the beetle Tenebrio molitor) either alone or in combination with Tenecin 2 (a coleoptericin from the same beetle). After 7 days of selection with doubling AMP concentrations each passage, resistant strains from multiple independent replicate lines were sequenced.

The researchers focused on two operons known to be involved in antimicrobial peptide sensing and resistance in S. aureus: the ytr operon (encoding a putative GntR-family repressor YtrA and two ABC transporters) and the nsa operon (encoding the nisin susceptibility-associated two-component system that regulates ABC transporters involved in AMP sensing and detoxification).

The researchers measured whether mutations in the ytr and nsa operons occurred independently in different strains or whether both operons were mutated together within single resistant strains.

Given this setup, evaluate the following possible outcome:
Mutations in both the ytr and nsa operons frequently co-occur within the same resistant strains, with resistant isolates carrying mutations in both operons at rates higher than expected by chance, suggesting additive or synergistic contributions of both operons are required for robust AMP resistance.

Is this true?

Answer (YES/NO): NO